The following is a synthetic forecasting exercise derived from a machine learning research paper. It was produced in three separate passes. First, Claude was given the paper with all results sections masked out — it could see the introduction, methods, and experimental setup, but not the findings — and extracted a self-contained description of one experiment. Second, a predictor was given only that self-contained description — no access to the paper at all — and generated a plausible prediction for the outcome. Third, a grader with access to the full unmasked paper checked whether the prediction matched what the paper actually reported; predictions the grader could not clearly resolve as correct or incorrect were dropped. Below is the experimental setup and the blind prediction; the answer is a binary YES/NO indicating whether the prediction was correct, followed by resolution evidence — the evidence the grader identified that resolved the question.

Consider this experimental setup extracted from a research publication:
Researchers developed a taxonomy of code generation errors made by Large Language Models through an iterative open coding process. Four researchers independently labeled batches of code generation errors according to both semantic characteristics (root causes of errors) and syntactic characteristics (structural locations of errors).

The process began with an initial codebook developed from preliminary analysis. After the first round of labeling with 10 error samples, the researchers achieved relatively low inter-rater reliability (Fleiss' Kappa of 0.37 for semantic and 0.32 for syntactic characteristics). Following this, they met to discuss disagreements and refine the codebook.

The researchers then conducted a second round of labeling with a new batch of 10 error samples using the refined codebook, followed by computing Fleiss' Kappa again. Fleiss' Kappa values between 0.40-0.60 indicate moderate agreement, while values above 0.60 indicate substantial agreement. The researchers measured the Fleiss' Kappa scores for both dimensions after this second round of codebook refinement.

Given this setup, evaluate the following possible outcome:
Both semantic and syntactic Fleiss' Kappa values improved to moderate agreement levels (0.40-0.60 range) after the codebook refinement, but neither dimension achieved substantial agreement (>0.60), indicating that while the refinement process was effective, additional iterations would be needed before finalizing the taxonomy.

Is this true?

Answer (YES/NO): NO